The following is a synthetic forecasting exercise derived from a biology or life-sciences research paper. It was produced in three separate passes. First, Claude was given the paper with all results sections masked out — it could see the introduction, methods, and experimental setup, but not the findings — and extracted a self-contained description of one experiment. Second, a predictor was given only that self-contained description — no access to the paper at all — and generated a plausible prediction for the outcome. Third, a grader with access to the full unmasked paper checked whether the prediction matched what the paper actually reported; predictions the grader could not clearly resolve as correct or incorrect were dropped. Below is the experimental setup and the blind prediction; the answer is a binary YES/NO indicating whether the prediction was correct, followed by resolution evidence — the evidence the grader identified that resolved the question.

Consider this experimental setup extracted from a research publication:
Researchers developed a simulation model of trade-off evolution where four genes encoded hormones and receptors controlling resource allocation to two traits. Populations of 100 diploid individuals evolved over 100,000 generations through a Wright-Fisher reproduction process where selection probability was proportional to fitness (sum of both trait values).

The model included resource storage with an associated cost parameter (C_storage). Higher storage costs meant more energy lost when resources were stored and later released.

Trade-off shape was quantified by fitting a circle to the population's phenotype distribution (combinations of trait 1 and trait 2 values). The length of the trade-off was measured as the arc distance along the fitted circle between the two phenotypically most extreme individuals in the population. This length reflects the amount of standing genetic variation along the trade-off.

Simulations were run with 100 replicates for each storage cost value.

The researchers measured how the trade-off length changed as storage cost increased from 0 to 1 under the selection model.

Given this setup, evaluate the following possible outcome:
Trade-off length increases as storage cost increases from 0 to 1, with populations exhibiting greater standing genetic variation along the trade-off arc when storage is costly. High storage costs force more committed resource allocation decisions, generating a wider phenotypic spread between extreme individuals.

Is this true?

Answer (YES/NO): NO